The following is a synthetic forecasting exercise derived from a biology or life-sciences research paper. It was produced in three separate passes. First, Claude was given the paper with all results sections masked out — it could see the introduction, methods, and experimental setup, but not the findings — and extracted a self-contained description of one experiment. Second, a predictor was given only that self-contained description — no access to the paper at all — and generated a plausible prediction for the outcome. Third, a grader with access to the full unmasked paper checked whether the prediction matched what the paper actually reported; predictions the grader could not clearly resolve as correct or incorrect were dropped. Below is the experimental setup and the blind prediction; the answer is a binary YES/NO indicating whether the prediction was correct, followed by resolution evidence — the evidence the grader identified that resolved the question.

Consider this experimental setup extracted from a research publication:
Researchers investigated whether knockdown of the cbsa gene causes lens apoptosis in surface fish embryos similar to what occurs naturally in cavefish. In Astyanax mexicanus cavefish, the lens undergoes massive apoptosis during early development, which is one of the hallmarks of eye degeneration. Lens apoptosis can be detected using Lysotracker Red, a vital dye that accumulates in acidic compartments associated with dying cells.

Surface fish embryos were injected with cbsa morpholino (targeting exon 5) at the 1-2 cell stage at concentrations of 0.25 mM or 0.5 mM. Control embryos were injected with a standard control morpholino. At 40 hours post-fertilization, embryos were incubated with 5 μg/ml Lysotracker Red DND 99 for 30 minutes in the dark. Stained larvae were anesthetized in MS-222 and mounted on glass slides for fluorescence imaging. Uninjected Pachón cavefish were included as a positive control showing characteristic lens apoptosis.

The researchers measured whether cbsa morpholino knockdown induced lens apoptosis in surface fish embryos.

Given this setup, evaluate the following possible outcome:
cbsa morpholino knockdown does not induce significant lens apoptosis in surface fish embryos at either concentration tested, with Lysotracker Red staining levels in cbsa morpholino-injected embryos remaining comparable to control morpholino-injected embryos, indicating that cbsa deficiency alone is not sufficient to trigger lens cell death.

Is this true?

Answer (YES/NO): YES